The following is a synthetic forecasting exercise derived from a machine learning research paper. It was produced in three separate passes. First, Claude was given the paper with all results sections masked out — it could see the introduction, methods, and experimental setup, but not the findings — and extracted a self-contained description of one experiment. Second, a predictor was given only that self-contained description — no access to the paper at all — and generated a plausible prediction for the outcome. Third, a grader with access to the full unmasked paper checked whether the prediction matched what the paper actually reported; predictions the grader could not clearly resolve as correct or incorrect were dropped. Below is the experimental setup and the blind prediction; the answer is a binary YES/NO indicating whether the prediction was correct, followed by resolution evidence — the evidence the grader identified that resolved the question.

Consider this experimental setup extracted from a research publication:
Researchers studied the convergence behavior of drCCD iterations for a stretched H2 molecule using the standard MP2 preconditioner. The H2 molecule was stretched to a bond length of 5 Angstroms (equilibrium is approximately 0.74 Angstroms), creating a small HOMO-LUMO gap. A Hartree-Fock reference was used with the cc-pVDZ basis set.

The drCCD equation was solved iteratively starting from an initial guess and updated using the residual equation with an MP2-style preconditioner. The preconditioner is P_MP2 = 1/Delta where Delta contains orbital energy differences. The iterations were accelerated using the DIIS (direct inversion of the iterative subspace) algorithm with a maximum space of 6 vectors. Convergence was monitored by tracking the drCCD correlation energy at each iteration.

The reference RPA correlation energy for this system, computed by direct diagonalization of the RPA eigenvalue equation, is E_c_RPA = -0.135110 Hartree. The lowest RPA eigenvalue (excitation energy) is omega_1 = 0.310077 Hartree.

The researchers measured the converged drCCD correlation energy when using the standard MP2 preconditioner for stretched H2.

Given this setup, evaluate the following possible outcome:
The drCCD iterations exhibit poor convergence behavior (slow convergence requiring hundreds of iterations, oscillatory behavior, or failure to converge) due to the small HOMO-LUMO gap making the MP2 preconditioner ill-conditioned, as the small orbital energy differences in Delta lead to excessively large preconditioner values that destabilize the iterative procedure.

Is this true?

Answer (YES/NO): NO